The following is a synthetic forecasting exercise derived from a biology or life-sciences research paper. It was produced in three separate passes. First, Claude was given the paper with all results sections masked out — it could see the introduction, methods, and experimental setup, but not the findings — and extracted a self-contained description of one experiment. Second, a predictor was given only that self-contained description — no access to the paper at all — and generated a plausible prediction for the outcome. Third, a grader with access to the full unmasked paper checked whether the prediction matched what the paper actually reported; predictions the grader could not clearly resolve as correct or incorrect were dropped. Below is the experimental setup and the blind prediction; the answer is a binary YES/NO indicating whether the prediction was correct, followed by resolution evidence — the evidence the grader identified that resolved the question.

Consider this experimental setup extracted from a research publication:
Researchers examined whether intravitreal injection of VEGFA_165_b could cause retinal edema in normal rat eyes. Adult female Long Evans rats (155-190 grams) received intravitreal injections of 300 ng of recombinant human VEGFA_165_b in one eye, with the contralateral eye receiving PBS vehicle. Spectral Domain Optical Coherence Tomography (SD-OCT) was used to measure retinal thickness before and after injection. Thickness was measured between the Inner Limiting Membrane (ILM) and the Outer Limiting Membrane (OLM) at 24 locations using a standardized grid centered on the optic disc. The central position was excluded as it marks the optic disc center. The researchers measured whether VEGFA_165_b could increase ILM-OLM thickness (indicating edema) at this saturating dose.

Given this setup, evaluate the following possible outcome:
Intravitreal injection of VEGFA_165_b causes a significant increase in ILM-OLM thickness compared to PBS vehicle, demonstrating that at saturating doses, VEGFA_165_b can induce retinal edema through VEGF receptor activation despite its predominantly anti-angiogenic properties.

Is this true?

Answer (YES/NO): YES